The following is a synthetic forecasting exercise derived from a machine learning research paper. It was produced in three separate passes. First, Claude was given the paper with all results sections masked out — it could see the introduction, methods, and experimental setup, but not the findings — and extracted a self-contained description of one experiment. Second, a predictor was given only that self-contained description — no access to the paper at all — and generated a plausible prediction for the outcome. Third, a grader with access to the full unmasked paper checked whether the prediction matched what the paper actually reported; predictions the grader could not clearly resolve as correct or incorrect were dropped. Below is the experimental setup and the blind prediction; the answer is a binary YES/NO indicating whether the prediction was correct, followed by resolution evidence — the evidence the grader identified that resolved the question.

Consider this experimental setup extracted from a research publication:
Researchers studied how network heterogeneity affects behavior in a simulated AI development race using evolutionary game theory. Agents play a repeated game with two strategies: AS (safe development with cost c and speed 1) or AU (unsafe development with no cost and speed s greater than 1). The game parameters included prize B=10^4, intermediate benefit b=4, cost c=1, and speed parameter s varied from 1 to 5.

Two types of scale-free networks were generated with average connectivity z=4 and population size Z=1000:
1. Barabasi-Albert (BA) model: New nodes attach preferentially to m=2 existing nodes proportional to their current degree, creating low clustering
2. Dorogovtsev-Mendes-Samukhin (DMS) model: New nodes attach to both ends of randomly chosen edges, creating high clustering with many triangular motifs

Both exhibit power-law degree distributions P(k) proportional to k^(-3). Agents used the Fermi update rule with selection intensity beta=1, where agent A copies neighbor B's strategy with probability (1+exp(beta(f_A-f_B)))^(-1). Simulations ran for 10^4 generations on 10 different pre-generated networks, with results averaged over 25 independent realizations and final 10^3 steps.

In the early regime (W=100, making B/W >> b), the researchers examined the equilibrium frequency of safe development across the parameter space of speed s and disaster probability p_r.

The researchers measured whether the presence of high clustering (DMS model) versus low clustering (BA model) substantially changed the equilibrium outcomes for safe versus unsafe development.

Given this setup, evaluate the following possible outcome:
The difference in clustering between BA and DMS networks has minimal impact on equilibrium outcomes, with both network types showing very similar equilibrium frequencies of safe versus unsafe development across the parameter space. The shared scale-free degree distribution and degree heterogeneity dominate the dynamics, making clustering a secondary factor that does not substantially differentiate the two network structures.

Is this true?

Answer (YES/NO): NO